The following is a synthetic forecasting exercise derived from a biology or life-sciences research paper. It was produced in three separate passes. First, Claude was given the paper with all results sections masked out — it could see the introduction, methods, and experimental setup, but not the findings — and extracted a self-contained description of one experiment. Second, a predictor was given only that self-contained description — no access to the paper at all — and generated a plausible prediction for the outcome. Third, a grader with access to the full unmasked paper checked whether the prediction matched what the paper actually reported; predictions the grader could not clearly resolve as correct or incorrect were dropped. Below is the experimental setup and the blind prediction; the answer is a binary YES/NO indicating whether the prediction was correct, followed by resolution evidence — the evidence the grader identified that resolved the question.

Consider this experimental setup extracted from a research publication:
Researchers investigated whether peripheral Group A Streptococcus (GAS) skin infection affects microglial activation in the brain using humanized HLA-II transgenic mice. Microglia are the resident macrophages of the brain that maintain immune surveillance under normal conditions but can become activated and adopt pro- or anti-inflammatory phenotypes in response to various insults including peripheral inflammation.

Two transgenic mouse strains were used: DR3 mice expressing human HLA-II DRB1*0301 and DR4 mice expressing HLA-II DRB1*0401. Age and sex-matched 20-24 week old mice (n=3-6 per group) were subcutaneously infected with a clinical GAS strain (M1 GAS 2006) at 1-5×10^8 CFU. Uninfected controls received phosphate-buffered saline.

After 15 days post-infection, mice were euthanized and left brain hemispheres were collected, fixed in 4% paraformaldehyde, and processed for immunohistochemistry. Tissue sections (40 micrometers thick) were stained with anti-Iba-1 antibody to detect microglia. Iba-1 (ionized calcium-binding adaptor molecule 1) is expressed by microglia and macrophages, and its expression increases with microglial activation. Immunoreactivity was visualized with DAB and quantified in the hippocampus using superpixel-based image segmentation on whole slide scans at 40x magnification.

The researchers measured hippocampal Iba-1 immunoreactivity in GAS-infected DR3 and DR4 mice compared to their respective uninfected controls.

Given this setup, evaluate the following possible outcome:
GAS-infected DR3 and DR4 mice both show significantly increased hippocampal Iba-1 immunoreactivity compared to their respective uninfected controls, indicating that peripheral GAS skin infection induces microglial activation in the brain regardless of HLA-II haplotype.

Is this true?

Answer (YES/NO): NO